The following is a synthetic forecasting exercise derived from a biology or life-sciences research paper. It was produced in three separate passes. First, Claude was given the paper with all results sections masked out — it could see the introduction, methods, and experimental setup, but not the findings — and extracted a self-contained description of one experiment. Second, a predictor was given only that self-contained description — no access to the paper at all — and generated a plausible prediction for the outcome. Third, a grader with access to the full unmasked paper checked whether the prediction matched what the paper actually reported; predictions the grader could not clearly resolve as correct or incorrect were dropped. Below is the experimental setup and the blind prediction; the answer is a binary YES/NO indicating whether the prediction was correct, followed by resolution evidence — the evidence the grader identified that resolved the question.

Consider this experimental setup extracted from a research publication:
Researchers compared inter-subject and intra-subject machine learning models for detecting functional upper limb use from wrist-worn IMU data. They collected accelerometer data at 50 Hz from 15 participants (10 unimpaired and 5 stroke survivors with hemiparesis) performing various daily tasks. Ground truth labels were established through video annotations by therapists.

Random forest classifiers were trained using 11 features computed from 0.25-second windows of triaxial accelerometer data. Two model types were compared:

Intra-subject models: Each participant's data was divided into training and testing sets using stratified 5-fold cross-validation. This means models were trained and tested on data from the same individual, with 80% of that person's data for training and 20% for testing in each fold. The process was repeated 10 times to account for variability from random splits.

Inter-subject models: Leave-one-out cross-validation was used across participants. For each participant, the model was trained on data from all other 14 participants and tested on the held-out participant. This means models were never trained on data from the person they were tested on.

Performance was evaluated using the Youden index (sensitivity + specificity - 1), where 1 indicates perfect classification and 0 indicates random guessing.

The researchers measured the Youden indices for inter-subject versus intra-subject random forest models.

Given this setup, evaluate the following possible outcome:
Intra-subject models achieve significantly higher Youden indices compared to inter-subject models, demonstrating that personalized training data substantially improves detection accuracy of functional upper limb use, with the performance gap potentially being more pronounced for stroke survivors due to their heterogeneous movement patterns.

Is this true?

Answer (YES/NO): YES